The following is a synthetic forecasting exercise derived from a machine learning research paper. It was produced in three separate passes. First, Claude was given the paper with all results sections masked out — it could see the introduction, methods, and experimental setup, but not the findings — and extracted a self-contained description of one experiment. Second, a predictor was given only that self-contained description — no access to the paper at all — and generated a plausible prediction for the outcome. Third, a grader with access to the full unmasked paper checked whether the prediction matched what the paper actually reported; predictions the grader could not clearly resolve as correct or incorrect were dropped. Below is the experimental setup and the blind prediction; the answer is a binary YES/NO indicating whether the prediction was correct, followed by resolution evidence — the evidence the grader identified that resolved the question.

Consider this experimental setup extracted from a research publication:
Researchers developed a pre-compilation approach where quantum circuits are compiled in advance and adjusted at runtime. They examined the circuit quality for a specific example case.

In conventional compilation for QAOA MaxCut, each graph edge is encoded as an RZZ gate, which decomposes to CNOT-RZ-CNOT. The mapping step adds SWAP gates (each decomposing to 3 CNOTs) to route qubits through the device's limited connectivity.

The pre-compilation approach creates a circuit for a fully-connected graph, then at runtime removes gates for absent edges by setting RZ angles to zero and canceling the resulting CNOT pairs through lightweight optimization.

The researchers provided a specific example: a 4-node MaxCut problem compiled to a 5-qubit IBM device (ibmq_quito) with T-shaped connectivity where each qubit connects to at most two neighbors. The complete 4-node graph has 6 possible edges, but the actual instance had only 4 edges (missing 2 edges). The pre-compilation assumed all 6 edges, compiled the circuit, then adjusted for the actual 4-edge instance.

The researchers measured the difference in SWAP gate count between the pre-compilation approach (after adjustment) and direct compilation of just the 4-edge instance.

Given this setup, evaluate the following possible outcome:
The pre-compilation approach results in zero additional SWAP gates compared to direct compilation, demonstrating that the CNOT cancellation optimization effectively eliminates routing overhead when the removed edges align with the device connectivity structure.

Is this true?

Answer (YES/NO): NO